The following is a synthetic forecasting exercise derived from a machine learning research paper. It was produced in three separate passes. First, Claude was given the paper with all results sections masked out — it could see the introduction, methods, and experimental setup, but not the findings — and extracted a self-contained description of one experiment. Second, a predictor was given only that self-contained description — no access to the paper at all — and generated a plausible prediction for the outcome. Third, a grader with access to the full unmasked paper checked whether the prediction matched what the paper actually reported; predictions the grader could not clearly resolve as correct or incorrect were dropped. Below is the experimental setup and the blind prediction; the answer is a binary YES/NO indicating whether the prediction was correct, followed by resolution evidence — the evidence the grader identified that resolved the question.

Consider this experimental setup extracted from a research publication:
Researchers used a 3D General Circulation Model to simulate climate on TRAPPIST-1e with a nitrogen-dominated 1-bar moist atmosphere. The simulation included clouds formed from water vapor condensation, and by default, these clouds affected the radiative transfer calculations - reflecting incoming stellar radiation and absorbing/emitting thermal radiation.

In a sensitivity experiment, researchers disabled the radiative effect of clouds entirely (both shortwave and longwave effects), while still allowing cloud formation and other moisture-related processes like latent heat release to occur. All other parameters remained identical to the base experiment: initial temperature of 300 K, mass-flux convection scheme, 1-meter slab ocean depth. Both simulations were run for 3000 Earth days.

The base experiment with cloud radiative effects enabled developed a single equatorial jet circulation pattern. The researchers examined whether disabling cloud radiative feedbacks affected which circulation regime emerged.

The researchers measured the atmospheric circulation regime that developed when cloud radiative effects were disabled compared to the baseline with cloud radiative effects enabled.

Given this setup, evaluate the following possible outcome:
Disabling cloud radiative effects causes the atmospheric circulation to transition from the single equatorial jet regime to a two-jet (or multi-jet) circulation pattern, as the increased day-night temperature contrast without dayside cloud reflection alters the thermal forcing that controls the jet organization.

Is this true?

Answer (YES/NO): YES